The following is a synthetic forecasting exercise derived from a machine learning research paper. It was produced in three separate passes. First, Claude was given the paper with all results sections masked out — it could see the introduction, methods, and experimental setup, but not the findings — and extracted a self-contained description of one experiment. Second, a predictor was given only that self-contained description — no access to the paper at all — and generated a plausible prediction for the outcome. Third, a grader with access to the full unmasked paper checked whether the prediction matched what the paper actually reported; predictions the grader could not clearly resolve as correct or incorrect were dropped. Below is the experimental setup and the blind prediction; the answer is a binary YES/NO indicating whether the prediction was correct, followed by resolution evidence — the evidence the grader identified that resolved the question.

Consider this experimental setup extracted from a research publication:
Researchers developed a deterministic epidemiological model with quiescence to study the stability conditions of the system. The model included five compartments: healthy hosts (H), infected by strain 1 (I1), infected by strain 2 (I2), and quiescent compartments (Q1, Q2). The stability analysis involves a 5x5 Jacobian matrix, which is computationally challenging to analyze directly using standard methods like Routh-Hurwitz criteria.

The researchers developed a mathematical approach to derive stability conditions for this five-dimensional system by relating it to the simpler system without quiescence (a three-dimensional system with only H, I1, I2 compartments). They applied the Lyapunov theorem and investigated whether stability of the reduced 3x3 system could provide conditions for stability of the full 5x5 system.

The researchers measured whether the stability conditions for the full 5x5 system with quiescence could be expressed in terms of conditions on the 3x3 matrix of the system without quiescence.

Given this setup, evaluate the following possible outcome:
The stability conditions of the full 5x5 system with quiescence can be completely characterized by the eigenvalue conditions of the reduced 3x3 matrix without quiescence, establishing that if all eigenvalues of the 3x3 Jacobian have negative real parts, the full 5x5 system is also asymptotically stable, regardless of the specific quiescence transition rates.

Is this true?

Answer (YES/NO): NO